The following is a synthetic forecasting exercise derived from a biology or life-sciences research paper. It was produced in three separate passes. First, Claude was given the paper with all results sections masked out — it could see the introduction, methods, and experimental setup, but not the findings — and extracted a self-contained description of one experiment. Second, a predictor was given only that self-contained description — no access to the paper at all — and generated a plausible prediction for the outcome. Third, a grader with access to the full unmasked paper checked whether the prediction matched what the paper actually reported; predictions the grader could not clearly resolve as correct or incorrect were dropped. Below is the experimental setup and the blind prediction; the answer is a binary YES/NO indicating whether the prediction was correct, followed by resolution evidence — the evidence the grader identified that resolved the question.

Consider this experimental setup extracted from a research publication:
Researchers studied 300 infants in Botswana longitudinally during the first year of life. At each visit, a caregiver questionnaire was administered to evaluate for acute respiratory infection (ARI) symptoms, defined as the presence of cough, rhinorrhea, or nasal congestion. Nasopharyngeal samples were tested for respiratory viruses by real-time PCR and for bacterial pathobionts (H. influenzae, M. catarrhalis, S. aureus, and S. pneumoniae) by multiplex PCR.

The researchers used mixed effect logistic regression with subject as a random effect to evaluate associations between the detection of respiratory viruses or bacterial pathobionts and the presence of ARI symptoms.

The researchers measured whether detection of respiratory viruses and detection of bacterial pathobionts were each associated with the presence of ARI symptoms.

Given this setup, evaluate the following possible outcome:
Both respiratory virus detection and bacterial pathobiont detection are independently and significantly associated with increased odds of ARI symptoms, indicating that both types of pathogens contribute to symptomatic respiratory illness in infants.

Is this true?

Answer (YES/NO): YES